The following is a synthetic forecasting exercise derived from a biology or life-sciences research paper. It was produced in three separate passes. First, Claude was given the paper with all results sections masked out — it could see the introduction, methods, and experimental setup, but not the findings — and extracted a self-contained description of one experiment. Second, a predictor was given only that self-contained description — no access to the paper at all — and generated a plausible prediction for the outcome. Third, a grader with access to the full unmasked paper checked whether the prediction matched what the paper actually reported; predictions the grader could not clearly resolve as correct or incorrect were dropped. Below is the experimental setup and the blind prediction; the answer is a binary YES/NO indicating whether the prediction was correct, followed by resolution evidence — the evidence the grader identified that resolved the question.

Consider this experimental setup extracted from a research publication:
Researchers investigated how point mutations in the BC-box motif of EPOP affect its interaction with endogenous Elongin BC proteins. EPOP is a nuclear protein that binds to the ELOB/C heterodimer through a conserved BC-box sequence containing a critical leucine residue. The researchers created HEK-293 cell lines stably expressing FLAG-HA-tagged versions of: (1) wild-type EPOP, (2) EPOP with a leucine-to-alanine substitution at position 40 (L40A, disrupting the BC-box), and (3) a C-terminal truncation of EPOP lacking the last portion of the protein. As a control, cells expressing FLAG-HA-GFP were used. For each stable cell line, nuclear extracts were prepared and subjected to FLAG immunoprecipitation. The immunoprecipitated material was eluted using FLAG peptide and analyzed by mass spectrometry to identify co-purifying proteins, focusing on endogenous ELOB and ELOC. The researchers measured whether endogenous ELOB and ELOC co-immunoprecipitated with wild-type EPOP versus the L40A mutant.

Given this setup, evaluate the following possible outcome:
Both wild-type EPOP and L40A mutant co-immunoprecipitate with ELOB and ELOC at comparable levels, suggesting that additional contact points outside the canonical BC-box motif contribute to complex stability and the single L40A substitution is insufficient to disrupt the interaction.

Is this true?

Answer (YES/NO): NO